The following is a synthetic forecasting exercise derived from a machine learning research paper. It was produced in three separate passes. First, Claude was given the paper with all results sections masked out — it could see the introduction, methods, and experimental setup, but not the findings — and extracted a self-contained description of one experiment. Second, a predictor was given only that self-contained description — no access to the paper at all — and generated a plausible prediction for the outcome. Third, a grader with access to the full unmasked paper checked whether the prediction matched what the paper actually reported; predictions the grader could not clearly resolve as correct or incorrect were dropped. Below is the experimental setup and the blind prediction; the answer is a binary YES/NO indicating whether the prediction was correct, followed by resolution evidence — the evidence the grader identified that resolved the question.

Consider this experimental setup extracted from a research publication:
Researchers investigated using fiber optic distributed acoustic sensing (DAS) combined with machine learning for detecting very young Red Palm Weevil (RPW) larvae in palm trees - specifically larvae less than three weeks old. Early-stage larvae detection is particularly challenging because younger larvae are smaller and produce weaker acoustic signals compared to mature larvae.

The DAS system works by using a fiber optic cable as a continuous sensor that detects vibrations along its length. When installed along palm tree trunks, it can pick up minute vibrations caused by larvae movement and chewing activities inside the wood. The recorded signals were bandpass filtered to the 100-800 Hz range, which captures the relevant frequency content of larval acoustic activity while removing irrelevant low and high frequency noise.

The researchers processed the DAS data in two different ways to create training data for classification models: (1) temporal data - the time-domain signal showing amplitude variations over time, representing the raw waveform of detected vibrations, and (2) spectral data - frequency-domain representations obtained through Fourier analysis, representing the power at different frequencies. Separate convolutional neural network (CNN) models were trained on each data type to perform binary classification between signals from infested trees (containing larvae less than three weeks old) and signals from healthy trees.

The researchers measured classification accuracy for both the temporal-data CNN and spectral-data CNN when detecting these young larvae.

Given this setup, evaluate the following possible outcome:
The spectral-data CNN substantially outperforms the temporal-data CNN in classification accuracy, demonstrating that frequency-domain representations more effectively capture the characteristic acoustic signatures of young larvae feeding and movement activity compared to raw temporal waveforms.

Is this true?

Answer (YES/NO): NO